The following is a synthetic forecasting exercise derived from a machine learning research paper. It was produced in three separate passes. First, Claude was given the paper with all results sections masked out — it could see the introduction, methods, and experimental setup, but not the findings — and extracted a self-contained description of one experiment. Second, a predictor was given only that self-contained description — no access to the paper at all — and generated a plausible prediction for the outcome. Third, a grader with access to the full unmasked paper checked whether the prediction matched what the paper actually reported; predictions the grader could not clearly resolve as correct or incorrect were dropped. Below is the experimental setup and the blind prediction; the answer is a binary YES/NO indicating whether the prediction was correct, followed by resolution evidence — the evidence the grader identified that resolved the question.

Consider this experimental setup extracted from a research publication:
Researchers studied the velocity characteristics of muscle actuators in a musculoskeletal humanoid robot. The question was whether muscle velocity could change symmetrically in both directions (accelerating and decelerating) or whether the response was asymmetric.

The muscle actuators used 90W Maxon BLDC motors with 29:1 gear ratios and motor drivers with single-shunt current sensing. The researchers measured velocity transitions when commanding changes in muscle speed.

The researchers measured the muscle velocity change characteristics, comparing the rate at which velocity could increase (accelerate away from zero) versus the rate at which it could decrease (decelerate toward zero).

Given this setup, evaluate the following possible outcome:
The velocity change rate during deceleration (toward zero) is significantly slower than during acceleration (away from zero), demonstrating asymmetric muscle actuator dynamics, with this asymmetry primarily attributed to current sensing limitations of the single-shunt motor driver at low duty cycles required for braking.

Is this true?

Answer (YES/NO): NO